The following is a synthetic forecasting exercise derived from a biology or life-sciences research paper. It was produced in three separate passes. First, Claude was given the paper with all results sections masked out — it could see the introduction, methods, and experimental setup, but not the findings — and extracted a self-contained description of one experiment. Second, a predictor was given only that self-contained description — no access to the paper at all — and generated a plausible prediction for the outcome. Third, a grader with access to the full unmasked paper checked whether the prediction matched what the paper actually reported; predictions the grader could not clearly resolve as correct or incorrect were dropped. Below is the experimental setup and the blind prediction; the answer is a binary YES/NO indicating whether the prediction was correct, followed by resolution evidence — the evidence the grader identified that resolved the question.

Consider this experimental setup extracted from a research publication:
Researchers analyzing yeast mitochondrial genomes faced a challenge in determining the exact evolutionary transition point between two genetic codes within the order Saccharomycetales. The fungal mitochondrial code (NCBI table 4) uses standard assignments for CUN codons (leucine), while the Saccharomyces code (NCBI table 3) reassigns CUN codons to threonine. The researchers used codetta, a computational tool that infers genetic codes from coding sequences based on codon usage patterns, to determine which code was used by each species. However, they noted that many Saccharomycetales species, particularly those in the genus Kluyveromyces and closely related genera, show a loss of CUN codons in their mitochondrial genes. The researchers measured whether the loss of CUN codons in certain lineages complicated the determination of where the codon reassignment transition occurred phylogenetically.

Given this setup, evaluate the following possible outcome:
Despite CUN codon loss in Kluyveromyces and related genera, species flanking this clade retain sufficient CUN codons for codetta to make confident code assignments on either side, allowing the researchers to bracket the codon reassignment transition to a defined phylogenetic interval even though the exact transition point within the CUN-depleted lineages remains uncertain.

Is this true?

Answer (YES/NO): NO